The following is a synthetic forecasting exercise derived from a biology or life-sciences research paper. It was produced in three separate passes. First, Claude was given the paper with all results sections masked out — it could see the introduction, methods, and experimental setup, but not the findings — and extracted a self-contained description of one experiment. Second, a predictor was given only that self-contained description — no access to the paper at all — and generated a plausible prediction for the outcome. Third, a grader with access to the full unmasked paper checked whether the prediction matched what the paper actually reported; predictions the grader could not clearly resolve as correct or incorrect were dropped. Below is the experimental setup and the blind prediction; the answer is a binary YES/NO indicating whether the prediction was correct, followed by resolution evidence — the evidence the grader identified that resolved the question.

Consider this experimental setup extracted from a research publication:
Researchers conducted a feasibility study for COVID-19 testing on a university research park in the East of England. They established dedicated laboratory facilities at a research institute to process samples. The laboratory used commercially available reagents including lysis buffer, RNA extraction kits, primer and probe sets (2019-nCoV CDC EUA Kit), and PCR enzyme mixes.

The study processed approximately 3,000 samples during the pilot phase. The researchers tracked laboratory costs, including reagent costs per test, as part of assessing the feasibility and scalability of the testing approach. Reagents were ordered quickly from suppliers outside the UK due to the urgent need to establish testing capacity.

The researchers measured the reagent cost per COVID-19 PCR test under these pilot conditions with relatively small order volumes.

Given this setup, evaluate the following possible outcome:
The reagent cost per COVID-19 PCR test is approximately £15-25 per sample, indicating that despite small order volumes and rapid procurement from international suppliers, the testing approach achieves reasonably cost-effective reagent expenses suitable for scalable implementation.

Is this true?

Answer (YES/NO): NO